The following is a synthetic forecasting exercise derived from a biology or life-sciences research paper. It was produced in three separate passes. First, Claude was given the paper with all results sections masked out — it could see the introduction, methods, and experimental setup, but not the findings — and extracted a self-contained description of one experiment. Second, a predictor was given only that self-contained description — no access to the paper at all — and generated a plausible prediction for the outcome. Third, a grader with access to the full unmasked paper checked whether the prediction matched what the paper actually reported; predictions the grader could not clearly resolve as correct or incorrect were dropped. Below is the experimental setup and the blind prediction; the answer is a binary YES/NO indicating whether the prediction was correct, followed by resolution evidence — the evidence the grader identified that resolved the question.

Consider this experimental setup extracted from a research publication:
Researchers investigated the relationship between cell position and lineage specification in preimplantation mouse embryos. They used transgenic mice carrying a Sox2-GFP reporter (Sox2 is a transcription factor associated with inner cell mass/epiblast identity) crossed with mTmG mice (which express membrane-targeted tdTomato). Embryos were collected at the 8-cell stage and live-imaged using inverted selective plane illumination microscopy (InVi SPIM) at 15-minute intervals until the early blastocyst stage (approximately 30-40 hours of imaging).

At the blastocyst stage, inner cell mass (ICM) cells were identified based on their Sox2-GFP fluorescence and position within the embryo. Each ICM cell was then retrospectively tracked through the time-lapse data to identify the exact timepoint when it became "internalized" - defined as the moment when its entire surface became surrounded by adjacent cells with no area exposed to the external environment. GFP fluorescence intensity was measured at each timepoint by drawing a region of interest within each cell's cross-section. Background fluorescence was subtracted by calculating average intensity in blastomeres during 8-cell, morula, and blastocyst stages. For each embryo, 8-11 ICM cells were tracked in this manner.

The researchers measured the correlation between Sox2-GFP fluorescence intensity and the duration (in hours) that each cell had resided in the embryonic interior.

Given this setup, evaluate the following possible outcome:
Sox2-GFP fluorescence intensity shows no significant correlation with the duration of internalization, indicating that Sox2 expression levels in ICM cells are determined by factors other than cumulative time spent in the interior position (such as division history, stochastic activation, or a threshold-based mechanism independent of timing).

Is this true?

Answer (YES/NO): NO